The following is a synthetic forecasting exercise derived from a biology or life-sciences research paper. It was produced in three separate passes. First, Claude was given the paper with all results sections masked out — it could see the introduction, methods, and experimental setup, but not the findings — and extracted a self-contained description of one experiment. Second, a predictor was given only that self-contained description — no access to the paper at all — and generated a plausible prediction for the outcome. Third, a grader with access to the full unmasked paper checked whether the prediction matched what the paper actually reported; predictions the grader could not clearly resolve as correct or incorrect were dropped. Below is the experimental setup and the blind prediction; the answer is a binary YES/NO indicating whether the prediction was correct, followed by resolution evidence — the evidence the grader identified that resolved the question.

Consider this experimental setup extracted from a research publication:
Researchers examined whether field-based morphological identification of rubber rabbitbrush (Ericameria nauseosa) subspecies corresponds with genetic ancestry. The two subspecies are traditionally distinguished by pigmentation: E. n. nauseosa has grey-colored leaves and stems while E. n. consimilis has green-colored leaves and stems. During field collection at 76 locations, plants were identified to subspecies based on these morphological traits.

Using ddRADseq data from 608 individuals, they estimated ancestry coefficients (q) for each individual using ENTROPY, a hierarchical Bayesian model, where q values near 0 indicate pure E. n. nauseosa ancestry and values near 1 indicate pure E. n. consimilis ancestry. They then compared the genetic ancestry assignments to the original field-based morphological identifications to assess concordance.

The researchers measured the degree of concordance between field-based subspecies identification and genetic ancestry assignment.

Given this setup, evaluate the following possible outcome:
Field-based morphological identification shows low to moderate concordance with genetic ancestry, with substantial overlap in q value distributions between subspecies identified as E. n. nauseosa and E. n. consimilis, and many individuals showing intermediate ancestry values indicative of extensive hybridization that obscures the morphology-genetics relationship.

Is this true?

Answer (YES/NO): NO